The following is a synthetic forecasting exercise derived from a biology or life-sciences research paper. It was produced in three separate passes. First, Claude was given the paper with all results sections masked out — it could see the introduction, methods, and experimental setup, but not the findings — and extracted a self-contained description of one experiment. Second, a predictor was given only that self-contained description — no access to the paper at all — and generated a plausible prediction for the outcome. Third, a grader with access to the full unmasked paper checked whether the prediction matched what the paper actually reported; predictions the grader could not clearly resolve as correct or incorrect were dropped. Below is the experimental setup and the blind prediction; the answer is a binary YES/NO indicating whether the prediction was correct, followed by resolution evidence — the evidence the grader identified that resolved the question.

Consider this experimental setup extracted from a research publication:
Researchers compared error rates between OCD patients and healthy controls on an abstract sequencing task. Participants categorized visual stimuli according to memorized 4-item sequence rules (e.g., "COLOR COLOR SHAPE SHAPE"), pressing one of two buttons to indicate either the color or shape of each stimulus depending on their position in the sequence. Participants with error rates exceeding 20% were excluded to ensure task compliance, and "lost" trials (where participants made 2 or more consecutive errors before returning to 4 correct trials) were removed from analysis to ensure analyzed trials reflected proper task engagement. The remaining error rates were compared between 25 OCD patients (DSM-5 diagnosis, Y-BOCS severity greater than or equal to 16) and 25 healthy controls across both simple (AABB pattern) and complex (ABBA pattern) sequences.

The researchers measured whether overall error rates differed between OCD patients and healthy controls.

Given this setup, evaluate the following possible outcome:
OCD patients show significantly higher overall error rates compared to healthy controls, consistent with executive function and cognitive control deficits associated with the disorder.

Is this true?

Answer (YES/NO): NO